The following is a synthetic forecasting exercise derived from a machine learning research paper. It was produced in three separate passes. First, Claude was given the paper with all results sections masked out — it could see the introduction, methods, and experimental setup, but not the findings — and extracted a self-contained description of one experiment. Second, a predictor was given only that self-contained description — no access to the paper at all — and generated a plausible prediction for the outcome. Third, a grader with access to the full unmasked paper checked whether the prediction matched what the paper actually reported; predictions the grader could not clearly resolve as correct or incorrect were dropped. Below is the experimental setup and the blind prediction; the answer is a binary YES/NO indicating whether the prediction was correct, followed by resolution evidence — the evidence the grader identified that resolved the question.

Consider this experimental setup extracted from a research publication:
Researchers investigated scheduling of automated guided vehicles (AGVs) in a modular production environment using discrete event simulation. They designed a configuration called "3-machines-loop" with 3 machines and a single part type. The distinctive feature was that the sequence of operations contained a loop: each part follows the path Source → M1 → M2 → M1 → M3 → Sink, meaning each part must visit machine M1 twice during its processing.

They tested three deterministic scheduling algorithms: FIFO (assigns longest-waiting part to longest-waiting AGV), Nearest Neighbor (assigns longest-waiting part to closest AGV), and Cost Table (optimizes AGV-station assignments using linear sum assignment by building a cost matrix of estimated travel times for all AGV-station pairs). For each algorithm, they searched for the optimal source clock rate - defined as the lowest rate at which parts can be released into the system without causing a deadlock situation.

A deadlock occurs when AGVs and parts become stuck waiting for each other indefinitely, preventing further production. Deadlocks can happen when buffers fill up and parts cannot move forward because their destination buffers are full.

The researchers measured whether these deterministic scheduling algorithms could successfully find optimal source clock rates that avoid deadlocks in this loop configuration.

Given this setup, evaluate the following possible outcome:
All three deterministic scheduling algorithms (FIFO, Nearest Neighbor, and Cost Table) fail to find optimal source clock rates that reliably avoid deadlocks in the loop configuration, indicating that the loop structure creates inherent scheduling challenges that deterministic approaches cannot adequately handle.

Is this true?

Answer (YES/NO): NO